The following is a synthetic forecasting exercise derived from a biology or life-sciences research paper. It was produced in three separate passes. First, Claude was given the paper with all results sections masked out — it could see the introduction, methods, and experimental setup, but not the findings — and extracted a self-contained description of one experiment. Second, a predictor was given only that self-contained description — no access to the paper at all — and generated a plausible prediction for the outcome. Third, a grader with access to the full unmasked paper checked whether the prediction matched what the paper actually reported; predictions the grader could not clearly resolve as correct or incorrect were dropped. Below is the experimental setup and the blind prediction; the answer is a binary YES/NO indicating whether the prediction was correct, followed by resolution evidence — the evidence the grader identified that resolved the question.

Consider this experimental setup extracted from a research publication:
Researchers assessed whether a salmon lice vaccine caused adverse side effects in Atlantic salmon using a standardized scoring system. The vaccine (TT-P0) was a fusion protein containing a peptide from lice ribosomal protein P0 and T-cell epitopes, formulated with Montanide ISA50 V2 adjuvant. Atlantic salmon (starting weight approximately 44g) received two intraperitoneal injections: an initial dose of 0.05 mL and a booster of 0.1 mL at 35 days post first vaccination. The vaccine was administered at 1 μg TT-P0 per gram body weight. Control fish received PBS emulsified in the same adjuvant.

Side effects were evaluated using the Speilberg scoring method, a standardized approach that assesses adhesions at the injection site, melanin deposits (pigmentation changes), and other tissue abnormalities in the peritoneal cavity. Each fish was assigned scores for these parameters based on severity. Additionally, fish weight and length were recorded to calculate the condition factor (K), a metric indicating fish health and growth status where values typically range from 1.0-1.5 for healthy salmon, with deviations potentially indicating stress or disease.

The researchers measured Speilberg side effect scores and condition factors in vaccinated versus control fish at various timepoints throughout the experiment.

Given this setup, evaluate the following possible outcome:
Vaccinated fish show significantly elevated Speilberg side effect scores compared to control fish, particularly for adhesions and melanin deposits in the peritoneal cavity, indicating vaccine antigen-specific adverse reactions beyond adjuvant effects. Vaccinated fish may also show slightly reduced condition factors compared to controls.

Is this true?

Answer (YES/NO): NO